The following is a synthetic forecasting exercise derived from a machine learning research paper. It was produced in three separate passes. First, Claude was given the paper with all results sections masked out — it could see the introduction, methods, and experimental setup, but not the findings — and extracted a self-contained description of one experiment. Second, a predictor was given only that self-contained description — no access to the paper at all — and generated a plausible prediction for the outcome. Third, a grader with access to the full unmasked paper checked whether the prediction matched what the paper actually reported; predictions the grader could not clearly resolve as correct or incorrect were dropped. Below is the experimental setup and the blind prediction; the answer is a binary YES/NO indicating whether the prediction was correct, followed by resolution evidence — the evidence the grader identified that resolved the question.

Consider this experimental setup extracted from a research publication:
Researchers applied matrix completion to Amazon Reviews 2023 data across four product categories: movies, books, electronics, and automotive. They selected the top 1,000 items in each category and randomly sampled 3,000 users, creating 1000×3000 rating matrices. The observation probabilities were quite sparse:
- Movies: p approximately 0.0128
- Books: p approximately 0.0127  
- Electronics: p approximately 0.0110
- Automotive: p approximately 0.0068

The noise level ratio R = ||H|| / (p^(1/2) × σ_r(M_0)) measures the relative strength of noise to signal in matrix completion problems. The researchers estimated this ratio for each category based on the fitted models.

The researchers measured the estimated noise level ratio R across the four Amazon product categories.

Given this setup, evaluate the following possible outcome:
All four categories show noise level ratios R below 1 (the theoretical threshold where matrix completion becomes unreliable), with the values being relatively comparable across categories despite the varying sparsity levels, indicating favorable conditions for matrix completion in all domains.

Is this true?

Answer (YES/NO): NO